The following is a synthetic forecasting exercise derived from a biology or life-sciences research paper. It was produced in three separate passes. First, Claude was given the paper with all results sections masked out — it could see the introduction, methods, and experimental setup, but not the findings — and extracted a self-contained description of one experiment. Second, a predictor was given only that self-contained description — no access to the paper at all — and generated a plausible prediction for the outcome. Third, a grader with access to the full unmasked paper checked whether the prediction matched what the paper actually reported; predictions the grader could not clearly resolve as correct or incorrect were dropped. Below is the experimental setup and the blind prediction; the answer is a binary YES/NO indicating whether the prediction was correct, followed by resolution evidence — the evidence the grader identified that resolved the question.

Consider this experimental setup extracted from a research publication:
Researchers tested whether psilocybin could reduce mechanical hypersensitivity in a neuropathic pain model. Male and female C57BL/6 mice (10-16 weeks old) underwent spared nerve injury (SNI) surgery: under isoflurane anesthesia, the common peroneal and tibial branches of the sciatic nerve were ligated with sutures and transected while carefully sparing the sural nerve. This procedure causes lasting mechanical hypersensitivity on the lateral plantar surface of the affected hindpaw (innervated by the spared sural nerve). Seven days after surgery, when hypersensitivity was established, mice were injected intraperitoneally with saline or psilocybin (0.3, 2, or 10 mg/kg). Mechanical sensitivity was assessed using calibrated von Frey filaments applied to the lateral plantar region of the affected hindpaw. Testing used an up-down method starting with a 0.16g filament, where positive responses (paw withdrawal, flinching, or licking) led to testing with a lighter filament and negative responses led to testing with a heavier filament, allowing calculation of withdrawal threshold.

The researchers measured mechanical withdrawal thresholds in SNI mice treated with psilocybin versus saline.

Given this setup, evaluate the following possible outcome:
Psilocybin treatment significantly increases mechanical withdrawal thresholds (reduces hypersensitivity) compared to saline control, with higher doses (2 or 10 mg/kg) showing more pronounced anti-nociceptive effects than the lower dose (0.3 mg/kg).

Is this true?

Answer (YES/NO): NO